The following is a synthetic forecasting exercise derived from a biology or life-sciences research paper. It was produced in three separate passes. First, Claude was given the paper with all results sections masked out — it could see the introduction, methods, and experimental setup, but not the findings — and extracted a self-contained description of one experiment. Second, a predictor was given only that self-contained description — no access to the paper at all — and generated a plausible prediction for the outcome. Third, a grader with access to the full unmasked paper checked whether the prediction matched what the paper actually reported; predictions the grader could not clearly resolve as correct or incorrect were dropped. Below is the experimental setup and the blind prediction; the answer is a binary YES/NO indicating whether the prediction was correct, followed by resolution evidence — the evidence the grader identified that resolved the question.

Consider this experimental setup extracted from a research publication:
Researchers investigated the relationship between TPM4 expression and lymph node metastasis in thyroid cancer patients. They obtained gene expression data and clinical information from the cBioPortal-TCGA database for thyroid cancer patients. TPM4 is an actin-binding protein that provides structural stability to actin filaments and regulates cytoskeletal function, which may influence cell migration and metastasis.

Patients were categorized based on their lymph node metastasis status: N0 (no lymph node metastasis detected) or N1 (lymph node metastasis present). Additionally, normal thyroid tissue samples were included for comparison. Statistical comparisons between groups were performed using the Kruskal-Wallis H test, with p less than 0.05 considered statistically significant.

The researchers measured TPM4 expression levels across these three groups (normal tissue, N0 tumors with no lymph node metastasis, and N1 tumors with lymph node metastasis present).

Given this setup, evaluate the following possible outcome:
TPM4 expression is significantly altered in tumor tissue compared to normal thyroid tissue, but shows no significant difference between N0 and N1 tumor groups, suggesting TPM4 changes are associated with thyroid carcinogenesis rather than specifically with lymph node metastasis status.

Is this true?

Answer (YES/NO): NO